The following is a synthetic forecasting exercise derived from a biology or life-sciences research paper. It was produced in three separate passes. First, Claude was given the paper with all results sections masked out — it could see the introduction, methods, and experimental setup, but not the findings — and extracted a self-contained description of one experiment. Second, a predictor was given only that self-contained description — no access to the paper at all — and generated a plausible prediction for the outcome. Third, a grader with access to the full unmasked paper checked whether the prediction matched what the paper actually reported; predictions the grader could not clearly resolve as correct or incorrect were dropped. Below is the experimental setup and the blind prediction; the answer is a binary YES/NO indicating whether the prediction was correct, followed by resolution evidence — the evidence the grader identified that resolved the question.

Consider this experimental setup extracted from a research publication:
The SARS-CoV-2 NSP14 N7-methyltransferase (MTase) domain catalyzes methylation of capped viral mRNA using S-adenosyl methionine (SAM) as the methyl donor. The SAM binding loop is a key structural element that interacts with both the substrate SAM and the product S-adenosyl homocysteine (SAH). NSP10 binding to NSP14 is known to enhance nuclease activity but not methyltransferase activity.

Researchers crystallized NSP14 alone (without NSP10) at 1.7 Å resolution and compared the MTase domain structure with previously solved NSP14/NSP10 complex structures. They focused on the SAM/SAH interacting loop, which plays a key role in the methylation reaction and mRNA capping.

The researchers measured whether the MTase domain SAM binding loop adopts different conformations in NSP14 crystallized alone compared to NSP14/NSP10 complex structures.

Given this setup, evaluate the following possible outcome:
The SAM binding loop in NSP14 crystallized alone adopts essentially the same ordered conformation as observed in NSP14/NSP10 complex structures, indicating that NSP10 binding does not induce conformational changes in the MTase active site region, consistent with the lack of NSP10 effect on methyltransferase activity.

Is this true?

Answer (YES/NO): NO